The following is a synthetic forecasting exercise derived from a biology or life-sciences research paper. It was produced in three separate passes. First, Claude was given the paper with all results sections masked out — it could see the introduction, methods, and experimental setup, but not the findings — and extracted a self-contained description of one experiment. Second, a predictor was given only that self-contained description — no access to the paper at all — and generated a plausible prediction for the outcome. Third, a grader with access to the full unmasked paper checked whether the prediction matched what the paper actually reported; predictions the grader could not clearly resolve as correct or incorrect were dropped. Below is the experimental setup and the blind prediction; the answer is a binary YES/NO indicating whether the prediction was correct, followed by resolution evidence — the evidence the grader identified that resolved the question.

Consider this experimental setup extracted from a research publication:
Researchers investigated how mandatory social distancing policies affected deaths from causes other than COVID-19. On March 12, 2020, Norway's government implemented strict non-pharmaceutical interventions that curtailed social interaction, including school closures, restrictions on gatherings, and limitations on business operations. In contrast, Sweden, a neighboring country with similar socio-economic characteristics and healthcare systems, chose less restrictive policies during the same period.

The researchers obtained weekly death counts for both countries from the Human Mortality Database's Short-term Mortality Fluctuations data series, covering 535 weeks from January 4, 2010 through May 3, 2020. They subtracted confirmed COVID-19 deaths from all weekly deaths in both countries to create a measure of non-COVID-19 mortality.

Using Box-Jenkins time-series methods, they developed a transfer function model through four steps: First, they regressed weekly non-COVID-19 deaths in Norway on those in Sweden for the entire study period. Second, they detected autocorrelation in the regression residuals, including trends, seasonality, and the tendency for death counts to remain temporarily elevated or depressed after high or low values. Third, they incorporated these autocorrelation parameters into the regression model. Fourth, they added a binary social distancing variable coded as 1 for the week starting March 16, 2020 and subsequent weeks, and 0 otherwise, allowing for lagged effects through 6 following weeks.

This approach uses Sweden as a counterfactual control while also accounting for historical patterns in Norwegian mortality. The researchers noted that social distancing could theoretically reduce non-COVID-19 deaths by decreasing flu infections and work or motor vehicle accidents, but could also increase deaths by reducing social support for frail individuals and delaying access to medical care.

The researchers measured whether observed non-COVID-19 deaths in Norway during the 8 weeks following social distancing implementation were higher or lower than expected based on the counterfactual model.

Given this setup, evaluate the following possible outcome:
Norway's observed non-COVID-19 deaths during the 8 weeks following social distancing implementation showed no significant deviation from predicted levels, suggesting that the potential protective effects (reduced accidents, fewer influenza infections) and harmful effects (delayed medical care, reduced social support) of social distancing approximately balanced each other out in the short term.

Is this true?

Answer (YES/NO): NO